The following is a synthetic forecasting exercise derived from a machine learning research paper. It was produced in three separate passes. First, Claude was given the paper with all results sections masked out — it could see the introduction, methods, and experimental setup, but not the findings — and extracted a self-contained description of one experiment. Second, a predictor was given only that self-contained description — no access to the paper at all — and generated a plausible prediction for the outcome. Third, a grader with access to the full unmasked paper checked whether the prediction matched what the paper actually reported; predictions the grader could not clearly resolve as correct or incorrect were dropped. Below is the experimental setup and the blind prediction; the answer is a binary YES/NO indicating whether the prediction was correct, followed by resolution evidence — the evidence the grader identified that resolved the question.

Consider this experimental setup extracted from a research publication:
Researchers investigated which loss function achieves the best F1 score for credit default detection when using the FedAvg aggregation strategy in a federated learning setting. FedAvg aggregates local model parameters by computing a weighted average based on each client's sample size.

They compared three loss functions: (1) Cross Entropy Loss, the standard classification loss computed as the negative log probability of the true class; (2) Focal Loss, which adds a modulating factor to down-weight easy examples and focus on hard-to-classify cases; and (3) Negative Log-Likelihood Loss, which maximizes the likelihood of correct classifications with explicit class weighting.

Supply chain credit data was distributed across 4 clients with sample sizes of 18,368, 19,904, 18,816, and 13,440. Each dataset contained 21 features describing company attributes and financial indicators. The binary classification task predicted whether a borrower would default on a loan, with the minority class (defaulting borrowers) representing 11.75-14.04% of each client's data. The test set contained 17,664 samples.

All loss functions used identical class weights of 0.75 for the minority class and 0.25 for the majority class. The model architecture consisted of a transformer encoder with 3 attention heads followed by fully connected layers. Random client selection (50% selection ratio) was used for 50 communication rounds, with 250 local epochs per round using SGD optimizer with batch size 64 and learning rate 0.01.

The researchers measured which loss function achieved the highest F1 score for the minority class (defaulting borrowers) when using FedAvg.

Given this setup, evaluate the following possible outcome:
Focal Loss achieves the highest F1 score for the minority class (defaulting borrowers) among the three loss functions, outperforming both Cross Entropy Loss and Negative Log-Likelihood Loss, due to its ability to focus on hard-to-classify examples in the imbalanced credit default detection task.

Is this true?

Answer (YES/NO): NO